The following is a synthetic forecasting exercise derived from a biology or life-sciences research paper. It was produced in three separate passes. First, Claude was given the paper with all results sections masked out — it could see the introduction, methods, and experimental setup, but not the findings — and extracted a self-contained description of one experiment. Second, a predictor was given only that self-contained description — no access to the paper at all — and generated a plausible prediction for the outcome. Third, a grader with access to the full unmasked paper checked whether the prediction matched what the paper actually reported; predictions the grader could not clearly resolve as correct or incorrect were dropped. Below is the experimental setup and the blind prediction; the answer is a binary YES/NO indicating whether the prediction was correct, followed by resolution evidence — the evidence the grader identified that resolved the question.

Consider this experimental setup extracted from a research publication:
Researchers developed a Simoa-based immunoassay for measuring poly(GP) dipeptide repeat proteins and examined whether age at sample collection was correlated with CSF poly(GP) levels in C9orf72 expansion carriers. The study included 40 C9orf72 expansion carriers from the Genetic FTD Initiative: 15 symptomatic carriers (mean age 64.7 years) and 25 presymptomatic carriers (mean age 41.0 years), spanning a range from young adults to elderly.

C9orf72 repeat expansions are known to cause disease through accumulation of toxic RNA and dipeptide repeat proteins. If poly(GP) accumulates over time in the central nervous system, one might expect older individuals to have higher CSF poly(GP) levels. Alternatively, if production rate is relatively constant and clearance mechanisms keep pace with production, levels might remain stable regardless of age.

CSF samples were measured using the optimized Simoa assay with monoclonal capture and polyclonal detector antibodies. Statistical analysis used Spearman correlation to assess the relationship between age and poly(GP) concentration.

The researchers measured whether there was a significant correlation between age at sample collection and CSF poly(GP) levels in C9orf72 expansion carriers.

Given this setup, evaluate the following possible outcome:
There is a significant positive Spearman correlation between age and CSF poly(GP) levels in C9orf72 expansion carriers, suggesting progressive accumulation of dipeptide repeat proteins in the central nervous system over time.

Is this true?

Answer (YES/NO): YES